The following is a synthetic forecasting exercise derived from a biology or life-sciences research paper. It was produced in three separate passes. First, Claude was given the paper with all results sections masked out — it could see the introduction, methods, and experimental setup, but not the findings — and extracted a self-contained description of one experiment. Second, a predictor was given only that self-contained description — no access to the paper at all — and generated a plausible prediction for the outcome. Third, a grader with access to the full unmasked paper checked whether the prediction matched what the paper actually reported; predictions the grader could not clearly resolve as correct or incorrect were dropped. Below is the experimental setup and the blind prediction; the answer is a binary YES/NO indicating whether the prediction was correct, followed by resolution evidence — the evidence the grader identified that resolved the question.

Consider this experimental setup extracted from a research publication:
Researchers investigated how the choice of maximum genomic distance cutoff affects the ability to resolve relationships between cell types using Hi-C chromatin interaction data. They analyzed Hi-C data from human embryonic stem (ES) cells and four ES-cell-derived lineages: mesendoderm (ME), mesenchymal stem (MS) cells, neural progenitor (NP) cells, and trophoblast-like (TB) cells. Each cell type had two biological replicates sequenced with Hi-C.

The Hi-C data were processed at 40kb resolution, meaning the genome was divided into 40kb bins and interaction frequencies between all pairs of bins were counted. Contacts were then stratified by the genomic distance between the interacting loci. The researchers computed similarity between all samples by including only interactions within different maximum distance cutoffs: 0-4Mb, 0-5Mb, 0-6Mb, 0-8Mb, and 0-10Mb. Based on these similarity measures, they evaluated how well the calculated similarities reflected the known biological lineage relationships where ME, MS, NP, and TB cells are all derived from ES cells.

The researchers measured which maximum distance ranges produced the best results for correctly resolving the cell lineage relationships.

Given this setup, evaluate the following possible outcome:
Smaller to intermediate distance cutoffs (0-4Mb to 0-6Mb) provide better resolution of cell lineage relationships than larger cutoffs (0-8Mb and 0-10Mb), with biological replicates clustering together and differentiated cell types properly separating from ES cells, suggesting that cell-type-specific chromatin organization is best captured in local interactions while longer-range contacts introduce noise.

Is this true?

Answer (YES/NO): YES